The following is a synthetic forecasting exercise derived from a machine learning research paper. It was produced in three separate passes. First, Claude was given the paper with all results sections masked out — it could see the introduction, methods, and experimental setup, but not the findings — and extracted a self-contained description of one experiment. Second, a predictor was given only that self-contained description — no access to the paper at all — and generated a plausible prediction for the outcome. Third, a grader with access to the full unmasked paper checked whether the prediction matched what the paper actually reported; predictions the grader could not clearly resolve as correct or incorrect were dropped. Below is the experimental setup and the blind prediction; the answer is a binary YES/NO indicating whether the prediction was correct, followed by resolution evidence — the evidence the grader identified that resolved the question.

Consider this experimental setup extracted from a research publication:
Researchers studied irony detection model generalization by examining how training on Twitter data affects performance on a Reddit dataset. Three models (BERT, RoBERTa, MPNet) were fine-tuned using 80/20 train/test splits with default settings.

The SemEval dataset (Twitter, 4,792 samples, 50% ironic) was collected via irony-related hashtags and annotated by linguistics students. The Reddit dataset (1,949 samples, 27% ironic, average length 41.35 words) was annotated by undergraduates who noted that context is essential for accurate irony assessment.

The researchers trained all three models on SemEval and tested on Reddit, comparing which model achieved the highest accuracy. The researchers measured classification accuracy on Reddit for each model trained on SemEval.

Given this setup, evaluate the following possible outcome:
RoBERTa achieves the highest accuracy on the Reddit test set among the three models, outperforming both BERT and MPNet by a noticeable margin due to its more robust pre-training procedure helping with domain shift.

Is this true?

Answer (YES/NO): NO